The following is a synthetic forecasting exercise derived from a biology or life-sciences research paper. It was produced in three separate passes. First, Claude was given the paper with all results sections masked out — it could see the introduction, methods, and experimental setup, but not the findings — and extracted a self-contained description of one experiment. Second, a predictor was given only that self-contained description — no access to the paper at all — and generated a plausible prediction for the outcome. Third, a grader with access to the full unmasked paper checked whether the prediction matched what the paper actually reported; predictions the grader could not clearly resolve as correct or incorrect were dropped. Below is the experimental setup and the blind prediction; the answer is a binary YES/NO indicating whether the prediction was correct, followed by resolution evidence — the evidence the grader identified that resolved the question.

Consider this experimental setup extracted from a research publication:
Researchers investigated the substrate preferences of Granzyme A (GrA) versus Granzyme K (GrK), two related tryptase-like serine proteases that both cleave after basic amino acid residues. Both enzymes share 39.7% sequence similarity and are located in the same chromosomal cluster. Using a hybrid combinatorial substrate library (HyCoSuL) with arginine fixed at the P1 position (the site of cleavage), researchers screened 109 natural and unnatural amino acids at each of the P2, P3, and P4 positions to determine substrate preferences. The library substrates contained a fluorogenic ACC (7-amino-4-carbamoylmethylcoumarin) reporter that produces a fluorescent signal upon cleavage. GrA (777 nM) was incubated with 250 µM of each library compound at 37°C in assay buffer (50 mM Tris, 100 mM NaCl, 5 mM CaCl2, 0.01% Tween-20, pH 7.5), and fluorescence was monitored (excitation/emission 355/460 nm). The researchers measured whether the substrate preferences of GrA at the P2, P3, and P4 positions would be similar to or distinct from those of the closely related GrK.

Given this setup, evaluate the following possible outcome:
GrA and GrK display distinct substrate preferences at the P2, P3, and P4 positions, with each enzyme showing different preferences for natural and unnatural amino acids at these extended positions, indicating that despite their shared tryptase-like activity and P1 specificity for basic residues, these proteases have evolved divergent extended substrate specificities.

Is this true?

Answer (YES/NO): NO